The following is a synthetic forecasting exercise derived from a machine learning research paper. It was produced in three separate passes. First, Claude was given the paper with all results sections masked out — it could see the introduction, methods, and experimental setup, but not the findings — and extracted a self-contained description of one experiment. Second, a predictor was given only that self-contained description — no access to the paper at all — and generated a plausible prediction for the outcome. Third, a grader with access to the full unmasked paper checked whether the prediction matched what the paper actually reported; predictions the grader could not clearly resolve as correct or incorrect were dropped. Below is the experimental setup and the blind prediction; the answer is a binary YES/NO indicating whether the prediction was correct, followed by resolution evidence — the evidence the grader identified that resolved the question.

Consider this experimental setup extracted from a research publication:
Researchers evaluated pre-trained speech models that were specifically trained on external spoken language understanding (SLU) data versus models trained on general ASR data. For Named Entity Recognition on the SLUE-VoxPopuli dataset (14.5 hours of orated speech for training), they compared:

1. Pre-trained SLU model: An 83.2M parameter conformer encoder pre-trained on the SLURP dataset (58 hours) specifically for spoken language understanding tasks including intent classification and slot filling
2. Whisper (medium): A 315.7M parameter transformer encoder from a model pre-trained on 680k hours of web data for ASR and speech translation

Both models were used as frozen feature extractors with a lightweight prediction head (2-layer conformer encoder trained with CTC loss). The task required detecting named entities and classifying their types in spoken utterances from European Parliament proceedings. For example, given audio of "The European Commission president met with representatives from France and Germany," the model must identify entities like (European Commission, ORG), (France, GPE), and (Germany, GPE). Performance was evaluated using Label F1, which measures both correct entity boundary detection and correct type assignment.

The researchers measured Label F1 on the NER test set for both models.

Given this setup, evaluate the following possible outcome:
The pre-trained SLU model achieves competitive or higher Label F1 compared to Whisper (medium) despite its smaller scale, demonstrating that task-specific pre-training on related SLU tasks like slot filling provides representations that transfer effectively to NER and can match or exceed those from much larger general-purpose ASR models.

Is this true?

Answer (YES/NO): NO